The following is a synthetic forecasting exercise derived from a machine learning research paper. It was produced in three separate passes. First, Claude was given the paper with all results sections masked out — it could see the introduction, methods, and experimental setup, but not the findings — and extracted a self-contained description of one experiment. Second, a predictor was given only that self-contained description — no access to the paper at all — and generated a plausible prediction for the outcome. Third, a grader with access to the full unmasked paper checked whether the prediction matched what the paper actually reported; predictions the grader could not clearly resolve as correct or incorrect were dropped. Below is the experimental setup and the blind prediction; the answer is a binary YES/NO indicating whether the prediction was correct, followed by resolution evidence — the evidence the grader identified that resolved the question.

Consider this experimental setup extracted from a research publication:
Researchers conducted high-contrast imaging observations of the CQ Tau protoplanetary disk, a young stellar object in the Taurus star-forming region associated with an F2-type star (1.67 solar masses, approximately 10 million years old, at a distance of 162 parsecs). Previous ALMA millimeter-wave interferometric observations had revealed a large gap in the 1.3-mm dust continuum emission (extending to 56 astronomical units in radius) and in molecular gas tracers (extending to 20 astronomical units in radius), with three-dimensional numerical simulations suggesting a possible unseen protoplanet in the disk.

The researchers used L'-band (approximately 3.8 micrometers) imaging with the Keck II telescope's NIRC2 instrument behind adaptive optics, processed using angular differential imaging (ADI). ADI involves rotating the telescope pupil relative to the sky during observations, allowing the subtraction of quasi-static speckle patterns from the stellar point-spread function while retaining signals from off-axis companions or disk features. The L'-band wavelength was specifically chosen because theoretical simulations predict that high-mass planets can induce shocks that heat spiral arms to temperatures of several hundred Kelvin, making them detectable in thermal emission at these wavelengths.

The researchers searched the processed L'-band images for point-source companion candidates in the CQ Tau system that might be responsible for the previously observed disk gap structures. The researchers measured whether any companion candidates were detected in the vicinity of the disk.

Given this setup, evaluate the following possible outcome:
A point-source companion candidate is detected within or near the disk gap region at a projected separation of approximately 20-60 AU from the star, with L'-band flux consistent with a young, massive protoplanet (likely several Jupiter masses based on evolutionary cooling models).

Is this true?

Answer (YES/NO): NO